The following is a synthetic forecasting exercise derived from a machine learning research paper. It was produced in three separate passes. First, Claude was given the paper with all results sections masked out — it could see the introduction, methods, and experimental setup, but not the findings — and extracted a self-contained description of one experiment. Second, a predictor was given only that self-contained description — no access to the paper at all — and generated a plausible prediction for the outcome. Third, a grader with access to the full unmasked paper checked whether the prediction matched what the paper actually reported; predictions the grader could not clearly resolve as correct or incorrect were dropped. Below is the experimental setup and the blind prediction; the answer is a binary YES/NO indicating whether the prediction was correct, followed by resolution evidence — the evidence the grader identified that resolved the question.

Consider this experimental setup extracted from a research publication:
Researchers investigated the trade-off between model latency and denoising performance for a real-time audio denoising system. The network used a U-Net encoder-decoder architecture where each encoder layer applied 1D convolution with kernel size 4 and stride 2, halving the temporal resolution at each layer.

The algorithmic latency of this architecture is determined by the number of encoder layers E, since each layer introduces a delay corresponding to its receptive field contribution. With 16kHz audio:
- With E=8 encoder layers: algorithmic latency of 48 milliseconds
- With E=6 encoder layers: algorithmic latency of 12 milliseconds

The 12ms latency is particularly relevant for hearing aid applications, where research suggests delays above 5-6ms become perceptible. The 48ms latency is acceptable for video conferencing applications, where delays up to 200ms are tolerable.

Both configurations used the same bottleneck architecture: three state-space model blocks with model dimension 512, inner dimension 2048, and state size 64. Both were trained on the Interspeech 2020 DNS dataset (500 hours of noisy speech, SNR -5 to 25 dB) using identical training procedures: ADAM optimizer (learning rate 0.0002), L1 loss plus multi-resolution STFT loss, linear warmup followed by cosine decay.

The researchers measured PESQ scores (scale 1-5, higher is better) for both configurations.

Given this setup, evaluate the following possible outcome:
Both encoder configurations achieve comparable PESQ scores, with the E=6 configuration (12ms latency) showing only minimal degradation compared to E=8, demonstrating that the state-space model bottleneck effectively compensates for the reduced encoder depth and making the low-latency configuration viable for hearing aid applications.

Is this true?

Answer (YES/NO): YES